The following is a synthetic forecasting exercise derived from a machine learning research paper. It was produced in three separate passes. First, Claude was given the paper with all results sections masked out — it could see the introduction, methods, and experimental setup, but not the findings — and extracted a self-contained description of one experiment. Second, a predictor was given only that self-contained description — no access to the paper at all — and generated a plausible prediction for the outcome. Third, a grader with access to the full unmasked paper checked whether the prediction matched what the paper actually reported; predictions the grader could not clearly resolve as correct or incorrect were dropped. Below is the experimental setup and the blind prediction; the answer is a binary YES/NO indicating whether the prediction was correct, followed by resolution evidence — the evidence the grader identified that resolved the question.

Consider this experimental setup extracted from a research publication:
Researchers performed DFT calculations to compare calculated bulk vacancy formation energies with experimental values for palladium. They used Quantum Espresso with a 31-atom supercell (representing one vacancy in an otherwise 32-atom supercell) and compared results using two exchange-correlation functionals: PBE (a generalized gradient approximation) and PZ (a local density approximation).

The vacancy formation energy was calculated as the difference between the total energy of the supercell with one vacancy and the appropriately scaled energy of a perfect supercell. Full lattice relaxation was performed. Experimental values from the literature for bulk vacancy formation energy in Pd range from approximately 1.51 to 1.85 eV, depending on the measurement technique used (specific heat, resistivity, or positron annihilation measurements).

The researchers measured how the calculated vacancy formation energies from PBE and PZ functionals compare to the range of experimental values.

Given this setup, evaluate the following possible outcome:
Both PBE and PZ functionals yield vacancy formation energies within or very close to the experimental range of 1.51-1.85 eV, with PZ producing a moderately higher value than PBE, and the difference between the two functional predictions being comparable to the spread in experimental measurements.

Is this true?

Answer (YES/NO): NO